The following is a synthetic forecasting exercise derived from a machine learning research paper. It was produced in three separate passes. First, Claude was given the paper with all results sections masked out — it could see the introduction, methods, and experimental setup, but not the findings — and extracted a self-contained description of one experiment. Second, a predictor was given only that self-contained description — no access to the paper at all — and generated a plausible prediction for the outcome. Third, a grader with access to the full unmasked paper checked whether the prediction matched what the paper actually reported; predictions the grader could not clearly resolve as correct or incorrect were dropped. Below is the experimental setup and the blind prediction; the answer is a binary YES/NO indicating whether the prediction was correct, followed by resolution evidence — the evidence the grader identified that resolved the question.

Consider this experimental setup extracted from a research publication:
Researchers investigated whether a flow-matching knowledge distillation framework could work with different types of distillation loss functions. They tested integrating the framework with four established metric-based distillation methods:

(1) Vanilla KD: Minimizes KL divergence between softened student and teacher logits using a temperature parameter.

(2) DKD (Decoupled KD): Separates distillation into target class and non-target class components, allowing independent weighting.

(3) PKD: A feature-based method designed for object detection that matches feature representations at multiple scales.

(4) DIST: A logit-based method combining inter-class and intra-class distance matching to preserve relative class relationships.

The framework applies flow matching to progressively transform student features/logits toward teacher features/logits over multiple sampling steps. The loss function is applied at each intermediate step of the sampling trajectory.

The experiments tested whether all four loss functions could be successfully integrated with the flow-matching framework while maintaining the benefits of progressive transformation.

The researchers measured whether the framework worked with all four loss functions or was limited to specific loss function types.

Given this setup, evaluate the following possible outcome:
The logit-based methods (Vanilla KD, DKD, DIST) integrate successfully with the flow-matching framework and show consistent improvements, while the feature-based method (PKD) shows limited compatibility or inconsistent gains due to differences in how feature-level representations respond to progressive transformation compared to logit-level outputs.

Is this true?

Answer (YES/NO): NO